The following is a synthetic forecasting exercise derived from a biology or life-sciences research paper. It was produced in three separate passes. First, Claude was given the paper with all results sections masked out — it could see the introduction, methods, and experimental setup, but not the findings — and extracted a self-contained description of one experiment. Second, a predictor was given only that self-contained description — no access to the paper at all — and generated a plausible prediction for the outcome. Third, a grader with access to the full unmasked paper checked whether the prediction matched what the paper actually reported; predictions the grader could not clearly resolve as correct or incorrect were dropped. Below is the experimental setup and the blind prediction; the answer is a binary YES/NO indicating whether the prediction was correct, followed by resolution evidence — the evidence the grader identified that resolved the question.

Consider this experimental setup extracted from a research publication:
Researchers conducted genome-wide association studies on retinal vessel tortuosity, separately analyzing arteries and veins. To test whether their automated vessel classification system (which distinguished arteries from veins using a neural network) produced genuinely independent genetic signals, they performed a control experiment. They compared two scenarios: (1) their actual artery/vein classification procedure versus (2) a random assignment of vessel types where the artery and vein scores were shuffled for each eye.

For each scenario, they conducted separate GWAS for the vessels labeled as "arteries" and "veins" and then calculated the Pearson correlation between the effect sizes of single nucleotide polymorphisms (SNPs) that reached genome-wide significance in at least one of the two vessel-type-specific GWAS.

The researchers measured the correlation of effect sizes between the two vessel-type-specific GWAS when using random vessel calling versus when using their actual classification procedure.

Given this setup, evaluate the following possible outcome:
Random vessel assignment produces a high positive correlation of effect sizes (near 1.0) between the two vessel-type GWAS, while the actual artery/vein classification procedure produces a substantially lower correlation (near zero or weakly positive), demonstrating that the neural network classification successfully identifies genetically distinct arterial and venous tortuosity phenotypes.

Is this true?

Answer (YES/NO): NO